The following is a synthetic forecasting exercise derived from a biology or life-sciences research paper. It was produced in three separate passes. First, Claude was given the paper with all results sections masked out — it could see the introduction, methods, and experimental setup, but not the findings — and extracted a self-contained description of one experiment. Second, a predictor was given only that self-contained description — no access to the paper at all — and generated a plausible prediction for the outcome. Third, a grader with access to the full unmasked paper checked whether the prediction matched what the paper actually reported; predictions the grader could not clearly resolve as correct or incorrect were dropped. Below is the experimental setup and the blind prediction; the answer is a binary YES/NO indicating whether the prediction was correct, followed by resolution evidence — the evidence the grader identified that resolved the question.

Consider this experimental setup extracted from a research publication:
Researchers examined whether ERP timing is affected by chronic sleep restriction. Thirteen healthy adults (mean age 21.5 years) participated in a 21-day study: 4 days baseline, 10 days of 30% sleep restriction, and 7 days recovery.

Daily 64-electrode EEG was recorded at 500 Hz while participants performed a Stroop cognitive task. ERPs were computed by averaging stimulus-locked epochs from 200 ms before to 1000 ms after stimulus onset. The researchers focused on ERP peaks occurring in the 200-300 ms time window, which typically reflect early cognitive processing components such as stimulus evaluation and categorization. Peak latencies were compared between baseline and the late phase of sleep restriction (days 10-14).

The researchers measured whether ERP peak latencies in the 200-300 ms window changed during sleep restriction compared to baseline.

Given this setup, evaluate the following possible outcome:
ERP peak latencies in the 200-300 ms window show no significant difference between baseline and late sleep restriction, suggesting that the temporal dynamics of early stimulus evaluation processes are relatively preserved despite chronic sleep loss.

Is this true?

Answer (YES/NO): NO